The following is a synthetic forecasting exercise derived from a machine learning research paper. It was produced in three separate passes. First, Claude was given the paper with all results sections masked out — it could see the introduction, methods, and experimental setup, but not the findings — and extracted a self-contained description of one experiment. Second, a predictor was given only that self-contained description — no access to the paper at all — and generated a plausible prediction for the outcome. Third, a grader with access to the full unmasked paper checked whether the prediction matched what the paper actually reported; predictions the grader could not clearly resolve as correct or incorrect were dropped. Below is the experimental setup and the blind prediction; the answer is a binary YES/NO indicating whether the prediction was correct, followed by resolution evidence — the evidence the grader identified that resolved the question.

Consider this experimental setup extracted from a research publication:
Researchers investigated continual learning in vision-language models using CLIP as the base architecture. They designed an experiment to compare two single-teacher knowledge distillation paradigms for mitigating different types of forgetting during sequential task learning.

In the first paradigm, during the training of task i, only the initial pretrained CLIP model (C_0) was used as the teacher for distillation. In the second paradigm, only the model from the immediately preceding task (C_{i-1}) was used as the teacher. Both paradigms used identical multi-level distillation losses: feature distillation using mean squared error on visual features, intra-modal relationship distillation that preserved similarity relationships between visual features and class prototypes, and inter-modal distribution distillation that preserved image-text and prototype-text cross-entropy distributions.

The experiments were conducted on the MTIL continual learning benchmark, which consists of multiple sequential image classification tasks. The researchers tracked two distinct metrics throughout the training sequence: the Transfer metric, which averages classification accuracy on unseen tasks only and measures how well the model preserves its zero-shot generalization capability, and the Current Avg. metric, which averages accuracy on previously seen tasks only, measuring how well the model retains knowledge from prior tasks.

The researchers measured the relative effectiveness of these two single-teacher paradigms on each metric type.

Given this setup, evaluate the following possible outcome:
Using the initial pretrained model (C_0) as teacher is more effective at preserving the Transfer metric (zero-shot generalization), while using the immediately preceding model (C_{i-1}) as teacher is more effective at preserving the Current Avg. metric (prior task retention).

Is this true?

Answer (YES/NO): YES